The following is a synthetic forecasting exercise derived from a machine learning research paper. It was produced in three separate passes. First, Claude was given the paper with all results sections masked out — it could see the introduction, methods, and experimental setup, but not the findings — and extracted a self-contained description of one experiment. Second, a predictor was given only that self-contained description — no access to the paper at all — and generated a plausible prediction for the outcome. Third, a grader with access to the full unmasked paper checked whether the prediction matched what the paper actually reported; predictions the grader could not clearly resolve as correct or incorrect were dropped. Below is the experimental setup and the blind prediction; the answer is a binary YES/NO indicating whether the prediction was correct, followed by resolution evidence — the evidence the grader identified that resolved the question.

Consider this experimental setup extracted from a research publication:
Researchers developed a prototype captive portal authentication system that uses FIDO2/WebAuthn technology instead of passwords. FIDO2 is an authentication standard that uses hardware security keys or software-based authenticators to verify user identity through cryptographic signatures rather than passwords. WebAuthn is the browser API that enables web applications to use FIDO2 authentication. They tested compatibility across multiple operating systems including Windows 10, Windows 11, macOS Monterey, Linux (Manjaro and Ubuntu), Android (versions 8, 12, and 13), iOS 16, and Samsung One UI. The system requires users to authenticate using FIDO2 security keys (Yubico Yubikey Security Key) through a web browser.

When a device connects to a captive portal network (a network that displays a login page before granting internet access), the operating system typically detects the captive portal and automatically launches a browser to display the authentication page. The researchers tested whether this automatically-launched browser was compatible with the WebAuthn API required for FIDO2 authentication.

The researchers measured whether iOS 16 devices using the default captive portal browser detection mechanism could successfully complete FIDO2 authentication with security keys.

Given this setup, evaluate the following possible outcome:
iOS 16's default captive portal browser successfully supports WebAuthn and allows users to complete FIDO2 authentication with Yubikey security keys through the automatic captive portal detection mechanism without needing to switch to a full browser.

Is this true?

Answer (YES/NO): NO